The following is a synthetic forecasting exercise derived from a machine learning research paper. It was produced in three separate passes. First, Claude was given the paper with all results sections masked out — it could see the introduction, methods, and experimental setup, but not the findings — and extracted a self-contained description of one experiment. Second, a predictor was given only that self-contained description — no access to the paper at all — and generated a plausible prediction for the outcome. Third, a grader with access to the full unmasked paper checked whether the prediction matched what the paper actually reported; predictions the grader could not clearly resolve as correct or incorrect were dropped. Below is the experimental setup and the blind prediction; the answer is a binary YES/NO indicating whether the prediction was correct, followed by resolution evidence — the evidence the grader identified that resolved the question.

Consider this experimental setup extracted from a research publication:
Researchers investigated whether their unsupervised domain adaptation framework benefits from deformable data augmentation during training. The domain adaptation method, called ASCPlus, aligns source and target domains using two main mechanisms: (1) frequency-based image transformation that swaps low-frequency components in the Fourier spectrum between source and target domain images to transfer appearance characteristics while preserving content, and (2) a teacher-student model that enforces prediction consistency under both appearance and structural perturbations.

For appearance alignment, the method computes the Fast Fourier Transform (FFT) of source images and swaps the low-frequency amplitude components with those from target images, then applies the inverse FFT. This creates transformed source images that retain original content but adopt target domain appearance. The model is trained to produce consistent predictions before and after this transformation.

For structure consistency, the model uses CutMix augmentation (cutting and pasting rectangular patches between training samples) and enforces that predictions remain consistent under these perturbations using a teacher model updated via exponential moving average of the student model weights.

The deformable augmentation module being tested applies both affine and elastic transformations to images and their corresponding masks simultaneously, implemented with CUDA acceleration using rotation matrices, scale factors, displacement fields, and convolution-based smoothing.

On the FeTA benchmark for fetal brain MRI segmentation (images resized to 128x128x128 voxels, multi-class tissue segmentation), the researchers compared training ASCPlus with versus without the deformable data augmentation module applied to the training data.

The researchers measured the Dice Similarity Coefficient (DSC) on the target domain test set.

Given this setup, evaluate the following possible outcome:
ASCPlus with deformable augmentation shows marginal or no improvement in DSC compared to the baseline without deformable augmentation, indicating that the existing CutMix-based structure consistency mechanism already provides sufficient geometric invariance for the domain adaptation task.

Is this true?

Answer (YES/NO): YES